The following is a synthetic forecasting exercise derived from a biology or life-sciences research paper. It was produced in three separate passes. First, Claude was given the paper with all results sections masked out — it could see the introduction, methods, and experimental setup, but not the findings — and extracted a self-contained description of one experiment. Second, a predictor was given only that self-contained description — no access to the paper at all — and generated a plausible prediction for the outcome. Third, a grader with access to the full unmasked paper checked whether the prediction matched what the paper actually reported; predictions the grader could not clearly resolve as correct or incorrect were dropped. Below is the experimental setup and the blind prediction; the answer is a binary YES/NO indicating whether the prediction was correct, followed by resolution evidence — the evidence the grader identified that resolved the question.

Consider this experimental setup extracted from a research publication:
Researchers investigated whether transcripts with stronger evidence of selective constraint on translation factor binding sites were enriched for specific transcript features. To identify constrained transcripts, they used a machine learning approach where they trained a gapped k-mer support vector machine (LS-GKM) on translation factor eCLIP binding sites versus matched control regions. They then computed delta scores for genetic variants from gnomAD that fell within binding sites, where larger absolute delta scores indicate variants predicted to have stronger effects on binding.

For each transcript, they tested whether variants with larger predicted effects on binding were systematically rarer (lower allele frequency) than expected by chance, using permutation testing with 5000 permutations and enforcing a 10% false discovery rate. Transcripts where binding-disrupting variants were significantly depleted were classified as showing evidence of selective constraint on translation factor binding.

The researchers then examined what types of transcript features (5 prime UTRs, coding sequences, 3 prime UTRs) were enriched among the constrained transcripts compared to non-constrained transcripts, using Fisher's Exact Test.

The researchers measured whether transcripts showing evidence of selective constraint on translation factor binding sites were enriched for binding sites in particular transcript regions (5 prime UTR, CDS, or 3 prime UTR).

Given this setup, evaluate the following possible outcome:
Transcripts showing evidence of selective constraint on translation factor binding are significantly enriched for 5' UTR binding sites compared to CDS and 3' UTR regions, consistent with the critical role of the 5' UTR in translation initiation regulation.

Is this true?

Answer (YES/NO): NO